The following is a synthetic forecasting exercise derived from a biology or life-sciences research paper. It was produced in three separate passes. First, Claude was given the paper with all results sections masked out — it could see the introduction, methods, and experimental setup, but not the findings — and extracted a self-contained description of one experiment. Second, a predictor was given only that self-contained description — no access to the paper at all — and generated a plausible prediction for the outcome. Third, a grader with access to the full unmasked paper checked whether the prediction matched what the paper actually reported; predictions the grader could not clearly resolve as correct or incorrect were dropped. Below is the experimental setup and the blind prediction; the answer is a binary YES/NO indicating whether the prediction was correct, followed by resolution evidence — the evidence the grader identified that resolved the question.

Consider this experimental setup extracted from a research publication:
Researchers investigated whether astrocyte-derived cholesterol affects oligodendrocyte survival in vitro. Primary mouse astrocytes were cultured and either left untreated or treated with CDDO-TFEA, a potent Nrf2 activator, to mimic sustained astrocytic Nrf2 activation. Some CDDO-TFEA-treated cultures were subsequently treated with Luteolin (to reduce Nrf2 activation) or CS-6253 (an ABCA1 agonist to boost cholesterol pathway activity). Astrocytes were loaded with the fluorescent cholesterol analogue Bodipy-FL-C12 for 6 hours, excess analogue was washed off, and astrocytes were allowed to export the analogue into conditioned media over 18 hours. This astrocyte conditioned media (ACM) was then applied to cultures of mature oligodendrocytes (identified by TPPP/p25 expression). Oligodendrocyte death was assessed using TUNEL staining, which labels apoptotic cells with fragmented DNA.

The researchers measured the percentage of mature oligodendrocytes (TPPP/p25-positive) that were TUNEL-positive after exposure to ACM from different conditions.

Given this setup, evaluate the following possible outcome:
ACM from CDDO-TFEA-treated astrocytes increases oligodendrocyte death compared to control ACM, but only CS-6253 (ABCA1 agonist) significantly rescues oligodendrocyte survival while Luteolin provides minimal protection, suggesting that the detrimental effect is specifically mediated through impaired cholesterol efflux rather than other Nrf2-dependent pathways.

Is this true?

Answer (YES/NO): NO